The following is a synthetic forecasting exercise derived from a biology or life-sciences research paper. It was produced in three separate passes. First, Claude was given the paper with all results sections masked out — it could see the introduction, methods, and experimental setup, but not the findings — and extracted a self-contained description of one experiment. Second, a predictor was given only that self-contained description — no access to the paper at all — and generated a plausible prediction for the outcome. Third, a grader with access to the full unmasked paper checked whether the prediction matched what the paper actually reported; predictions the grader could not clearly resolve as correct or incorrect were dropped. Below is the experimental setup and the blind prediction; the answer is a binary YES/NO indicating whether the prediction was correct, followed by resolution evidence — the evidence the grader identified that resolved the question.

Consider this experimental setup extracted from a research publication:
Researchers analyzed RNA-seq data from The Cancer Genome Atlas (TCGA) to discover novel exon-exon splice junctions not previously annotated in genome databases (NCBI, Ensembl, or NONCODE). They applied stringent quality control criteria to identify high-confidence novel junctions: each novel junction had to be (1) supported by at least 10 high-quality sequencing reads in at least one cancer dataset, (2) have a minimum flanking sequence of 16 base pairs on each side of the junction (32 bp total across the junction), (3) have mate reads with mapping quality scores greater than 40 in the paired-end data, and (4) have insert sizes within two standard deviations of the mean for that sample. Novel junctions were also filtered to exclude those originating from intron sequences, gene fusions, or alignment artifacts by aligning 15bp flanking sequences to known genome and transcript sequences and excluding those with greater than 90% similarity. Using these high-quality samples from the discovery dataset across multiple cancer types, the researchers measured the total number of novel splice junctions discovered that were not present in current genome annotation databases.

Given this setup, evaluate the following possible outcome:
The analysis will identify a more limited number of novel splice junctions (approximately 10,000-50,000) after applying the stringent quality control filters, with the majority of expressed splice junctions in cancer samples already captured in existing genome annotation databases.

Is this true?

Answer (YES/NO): NO